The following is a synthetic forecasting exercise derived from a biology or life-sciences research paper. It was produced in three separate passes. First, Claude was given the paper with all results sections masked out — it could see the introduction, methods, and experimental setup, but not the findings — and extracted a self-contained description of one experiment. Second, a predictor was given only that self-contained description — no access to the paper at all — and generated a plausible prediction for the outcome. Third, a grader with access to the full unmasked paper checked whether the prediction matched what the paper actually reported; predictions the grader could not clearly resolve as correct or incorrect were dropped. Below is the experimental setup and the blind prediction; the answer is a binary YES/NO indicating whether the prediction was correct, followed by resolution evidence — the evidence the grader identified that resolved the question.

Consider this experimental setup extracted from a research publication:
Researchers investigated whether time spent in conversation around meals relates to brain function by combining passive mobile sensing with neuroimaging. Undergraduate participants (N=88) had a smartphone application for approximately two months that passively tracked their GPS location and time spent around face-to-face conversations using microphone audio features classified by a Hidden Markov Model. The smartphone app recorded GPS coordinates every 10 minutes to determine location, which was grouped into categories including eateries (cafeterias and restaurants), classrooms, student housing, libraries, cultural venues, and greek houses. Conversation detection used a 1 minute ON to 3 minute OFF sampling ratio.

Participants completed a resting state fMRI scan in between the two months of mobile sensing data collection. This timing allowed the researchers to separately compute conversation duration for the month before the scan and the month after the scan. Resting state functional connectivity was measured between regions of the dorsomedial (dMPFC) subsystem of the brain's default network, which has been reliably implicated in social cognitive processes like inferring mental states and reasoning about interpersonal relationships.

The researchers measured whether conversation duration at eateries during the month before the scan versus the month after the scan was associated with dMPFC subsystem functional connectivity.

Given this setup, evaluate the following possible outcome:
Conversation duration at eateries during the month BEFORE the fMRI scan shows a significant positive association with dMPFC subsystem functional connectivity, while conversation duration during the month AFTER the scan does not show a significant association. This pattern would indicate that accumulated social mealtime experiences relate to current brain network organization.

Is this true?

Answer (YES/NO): YES